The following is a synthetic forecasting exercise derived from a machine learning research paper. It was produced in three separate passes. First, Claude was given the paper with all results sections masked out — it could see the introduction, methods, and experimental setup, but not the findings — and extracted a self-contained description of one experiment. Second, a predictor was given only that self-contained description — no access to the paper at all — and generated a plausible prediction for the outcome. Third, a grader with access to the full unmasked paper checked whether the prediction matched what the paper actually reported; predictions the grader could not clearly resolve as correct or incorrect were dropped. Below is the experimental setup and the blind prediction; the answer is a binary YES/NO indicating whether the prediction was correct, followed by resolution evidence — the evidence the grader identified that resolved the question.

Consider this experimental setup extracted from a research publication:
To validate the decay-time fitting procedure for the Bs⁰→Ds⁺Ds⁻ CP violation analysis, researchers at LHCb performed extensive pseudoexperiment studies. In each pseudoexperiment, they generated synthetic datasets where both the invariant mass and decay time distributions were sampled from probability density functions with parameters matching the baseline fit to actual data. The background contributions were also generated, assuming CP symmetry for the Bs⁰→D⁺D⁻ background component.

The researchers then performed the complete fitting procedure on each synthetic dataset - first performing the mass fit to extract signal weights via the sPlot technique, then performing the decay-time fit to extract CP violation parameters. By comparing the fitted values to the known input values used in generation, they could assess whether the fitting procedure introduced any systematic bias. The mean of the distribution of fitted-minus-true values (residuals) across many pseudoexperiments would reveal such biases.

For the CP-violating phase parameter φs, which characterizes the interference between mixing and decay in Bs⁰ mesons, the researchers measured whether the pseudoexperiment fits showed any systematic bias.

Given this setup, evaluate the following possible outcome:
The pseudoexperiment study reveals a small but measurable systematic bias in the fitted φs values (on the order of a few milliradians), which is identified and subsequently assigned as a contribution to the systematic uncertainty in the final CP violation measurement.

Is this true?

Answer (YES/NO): NO